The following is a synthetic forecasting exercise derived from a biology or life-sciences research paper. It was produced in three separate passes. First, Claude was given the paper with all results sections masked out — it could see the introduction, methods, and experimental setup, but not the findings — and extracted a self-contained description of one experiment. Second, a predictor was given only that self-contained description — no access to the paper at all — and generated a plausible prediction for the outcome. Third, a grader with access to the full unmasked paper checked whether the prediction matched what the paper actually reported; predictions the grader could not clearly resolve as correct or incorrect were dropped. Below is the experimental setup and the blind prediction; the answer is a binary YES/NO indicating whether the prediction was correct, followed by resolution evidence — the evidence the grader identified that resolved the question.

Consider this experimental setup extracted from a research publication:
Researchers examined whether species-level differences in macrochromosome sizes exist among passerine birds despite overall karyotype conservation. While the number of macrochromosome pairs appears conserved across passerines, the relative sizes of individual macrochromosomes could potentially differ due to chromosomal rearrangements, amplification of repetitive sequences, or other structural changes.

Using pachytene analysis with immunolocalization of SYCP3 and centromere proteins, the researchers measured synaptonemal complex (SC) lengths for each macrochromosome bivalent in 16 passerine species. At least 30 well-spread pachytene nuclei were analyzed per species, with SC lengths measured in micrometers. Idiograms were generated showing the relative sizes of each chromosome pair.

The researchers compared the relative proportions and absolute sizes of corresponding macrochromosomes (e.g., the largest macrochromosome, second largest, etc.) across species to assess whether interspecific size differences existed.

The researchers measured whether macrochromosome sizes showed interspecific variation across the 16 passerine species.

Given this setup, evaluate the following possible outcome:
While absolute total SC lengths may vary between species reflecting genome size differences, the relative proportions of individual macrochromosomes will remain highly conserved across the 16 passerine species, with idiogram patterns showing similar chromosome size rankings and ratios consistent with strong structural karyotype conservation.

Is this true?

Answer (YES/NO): NO